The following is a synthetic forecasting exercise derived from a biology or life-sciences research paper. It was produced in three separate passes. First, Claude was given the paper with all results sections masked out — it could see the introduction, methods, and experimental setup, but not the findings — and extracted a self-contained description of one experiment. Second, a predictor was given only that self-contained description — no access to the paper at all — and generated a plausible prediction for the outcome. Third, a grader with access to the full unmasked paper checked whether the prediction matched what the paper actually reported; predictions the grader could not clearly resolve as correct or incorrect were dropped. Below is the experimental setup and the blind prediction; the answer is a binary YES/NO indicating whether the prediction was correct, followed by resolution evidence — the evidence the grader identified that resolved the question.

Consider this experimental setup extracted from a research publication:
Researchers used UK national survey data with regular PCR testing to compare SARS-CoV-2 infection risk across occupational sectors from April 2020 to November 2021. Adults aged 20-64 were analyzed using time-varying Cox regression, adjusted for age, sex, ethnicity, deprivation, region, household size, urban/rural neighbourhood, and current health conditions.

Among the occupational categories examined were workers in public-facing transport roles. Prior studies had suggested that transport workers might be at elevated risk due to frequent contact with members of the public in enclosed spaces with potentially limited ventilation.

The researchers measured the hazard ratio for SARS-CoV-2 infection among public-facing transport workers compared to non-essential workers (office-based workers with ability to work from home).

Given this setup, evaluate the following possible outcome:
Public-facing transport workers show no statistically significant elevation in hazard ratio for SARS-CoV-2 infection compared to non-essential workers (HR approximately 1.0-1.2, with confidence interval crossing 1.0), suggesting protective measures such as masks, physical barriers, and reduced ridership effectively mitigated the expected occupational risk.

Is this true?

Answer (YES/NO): NO